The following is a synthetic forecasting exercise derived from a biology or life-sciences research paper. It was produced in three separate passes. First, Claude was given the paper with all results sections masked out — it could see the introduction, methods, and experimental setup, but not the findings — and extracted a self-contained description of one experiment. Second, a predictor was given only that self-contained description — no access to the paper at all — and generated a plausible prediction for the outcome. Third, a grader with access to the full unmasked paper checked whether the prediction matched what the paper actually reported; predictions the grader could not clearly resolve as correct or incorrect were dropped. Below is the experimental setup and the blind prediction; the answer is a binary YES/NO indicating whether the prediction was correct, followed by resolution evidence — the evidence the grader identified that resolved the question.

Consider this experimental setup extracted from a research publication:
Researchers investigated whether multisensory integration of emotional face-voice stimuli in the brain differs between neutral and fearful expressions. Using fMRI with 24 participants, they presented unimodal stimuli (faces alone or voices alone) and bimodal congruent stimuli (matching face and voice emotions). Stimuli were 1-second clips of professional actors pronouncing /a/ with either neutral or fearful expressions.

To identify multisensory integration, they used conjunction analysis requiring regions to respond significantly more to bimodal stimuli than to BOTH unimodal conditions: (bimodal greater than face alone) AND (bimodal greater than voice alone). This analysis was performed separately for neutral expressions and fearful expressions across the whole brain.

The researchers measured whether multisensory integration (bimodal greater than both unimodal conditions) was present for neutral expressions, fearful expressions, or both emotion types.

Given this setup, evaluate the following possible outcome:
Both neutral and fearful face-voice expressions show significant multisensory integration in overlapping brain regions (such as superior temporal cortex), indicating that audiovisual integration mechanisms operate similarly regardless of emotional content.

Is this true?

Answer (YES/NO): NO